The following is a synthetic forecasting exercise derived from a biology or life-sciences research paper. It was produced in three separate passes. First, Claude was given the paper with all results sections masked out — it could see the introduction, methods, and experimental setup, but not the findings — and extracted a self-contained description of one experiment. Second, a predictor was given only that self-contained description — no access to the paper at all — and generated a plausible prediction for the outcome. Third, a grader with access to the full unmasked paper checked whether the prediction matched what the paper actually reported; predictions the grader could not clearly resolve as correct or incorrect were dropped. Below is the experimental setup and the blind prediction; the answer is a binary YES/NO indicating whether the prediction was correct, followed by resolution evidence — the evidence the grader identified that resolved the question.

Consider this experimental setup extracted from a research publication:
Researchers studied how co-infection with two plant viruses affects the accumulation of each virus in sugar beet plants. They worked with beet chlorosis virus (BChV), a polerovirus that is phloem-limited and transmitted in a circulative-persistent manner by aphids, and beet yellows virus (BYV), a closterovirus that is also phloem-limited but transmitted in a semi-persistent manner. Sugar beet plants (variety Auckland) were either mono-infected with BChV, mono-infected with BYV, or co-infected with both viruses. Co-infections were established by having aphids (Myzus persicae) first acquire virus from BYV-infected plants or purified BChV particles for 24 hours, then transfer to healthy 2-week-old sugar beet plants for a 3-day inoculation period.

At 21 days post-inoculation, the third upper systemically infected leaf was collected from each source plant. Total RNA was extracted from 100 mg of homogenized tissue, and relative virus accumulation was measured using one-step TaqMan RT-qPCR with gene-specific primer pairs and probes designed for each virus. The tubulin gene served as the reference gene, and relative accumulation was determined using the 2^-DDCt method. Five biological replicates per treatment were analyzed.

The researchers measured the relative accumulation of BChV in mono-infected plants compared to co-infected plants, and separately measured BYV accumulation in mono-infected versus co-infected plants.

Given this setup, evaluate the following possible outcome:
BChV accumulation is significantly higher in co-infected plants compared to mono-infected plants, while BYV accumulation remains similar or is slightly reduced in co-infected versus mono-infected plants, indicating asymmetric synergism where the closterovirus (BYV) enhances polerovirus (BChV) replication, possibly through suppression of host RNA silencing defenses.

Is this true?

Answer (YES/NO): NO